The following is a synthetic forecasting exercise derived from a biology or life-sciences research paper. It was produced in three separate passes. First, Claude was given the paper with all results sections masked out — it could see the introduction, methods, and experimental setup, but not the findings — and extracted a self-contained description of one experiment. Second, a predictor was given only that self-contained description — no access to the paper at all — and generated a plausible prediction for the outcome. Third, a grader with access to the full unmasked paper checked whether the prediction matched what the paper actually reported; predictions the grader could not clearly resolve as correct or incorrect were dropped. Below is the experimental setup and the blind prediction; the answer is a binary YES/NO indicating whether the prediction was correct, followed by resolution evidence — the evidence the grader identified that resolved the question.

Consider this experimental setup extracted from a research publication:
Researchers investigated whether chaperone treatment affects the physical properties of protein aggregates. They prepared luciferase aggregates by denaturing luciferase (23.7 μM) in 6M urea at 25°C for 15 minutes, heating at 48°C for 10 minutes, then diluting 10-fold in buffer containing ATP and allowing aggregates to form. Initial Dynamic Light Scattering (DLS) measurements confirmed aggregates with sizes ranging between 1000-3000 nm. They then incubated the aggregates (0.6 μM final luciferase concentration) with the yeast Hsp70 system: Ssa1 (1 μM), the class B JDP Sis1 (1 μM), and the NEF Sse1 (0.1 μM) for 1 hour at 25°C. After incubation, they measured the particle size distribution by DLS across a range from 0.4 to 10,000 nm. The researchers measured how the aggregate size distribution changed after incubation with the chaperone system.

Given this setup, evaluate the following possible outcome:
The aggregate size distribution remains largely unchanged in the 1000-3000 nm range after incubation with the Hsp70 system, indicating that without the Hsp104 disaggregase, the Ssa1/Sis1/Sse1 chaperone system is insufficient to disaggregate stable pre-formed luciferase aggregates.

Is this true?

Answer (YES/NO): NO